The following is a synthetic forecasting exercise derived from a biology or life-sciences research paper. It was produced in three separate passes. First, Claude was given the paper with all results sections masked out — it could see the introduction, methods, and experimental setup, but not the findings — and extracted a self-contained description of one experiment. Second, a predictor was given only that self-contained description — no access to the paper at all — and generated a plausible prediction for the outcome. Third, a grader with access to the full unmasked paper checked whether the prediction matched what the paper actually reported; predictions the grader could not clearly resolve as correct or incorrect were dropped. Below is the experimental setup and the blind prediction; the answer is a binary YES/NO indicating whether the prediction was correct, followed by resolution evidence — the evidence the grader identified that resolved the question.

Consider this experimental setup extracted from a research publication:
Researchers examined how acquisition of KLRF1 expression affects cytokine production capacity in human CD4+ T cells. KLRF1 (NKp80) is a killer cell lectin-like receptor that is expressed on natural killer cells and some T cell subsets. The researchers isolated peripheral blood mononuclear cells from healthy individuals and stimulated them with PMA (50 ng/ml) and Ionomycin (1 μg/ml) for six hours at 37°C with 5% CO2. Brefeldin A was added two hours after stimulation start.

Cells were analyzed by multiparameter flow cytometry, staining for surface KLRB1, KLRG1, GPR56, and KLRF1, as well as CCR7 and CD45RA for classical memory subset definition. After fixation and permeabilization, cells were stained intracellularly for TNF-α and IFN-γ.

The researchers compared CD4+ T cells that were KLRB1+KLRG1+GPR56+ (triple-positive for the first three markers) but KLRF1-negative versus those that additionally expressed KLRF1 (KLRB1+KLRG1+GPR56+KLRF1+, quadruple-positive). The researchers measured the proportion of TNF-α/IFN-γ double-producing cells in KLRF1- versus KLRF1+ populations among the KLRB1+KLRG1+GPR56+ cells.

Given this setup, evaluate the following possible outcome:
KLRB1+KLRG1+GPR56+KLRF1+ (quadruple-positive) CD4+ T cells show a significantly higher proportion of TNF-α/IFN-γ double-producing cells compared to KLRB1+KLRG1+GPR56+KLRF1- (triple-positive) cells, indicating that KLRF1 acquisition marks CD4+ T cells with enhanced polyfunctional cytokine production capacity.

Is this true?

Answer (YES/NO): NO